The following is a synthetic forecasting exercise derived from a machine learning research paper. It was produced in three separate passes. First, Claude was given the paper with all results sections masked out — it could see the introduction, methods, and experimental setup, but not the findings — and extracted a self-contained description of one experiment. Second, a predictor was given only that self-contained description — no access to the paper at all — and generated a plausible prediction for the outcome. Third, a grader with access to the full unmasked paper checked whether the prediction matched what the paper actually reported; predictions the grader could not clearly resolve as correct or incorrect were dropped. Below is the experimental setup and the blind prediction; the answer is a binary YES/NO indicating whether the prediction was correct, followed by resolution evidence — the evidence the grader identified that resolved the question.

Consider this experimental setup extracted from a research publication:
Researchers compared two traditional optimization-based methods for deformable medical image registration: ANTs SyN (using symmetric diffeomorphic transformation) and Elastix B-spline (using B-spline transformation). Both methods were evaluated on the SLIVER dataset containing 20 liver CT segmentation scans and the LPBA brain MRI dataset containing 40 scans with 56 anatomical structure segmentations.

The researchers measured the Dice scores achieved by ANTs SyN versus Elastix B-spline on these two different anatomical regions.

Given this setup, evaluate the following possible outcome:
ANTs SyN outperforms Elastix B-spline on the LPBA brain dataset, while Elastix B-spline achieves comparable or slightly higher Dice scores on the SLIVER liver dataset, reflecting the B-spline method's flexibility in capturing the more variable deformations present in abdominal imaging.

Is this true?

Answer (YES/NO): YES